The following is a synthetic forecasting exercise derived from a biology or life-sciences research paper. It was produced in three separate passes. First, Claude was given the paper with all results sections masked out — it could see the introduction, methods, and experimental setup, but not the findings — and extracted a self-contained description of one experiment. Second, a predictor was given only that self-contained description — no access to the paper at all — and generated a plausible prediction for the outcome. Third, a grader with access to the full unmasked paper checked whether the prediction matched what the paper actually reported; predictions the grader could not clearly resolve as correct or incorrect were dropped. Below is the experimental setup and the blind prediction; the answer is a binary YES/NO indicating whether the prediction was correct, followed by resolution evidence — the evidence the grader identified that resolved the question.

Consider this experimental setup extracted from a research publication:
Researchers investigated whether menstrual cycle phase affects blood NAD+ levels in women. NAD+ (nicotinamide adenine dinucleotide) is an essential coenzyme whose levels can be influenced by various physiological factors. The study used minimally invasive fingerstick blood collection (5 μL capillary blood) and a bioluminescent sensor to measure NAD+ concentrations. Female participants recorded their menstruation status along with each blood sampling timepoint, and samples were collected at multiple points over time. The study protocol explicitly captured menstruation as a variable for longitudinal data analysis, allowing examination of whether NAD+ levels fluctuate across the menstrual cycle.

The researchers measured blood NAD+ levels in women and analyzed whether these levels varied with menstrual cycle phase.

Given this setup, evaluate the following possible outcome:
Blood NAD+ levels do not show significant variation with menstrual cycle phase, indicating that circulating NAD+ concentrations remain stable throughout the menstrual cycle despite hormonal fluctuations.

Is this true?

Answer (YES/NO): YES